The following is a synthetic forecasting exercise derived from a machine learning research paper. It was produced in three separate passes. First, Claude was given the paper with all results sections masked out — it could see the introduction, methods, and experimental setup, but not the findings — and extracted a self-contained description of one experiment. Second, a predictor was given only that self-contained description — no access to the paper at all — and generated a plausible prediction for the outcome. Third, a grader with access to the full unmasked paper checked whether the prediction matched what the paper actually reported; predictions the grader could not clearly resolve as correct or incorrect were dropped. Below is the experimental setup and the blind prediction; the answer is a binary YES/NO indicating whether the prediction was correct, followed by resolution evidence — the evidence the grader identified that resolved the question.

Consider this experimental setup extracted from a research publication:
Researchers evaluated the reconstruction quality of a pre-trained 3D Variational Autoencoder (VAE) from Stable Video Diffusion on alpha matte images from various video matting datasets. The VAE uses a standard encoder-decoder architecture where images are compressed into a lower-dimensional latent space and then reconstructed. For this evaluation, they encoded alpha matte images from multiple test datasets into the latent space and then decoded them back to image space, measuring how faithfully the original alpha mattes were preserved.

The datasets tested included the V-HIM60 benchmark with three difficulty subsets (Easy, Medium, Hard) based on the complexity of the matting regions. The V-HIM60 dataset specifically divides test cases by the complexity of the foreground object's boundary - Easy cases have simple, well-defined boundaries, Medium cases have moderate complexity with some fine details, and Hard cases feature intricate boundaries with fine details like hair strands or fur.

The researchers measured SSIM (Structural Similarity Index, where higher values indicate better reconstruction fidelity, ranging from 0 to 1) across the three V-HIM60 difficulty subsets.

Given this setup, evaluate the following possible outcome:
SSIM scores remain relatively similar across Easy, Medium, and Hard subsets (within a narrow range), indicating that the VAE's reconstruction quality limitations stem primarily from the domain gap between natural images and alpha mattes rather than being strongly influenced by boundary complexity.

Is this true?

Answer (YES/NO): YES